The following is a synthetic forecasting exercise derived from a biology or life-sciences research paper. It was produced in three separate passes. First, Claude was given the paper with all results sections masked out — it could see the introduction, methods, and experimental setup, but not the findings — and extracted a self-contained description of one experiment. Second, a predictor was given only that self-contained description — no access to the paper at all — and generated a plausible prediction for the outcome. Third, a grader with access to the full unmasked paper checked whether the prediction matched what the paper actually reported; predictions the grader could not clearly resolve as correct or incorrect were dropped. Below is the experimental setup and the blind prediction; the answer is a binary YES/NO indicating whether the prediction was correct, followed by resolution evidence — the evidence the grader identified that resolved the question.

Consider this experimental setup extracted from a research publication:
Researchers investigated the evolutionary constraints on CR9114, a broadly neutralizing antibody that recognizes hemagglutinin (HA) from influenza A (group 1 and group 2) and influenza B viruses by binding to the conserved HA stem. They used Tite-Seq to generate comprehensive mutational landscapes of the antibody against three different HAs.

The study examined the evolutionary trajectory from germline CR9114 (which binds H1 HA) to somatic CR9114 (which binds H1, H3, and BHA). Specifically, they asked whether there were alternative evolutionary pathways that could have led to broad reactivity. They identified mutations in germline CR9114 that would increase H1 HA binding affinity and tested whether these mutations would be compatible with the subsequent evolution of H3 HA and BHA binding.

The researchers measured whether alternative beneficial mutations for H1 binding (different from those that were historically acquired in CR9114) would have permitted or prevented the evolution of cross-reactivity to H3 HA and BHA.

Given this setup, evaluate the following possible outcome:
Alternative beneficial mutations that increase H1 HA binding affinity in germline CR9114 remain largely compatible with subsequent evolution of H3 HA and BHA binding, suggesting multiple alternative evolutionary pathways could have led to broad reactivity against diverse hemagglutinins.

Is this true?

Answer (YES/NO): NO